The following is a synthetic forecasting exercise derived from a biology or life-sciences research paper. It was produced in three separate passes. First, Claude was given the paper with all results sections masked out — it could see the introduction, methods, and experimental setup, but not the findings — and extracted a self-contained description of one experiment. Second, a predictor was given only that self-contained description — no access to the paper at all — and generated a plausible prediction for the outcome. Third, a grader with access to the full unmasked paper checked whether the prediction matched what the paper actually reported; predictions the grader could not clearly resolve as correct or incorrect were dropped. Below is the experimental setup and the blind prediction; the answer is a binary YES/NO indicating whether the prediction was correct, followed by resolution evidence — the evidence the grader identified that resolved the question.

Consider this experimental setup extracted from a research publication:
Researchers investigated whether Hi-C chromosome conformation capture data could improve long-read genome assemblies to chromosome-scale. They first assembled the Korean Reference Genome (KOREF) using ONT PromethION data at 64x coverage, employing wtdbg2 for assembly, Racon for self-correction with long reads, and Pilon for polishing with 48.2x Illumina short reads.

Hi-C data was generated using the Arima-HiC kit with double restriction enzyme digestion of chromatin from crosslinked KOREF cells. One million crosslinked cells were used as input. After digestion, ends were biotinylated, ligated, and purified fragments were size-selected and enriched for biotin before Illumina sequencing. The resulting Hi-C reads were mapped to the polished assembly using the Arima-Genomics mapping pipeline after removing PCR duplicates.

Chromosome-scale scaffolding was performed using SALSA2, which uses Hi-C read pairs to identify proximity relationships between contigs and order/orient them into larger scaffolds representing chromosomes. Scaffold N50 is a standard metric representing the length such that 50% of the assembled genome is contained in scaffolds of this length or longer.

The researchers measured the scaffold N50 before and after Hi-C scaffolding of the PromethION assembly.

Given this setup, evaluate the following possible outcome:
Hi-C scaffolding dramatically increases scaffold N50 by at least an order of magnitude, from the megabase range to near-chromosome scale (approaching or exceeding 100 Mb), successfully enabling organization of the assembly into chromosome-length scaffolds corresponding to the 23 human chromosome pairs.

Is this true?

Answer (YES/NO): NO